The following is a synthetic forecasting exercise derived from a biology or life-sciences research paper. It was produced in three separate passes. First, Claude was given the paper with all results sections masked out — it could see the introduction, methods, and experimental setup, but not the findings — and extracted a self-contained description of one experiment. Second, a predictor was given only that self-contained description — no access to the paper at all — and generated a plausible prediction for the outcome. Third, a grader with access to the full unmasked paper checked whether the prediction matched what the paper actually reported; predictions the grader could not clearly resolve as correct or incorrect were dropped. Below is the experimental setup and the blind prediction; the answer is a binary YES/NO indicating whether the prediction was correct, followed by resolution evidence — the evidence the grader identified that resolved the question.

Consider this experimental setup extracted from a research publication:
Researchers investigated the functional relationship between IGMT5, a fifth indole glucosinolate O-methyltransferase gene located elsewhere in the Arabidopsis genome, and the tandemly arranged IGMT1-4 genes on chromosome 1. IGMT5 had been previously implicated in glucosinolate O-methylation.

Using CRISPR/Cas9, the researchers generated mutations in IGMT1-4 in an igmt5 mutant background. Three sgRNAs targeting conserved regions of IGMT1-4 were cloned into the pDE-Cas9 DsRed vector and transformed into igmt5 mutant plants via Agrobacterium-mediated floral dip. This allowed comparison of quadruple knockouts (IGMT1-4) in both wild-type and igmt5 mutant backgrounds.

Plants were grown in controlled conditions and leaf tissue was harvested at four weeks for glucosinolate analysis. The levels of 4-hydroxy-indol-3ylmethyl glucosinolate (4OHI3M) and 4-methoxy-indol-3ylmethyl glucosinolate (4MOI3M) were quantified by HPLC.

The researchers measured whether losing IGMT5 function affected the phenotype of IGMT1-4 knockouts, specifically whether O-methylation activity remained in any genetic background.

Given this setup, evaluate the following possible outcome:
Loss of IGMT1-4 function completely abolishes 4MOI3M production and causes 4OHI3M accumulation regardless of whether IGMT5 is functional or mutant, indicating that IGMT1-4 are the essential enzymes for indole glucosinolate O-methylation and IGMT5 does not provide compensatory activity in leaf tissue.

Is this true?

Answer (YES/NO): NO